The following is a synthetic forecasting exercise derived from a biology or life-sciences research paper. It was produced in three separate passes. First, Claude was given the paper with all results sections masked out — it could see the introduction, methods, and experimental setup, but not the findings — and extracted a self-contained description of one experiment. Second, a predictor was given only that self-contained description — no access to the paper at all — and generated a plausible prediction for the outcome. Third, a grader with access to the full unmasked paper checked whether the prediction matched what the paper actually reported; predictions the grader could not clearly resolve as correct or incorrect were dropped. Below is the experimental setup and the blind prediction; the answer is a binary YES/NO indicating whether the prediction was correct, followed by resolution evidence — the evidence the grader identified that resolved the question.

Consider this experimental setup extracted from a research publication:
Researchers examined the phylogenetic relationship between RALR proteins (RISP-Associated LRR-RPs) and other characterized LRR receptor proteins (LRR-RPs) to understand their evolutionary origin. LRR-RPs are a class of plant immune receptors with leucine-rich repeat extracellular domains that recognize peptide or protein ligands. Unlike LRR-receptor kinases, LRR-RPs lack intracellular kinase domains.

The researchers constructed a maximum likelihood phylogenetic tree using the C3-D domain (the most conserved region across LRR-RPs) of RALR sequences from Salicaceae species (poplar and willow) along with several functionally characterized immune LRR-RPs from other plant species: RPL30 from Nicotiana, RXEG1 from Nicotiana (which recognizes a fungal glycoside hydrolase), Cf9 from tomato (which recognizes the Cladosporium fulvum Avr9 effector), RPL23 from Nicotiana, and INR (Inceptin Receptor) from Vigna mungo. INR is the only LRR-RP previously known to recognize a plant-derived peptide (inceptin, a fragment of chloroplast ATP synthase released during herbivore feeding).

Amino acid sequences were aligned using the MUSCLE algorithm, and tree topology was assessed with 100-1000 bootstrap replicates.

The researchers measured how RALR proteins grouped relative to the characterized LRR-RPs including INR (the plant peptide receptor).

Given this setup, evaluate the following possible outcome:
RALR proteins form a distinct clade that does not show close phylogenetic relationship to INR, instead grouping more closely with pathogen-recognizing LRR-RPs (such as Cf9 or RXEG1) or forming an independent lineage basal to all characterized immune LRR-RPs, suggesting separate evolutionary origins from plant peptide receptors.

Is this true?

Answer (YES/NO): NO